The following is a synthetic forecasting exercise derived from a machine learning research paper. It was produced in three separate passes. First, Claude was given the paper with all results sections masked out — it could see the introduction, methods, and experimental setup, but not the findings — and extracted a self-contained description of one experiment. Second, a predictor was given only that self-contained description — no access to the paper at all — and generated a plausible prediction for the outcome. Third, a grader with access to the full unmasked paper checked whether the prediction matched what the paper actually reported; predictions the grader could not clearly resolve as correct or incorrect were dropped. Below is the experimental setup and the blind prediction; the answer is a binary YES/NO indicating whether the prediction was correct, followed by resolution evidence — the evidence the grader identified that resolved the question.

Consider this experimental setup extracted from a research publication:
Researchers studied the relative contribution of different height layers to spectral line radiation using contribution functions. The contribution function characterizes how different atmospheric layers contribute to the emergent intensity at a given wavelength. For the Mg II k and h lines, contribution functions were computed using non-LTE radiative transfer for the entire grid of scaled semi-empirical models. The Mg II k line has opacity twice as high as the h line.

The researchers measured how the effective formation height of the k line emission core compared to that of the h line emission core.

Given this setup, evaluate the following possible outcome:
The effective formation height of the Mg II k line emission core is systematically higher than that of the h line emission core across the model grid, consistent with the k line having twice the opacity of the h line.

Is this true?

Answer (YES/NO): YES